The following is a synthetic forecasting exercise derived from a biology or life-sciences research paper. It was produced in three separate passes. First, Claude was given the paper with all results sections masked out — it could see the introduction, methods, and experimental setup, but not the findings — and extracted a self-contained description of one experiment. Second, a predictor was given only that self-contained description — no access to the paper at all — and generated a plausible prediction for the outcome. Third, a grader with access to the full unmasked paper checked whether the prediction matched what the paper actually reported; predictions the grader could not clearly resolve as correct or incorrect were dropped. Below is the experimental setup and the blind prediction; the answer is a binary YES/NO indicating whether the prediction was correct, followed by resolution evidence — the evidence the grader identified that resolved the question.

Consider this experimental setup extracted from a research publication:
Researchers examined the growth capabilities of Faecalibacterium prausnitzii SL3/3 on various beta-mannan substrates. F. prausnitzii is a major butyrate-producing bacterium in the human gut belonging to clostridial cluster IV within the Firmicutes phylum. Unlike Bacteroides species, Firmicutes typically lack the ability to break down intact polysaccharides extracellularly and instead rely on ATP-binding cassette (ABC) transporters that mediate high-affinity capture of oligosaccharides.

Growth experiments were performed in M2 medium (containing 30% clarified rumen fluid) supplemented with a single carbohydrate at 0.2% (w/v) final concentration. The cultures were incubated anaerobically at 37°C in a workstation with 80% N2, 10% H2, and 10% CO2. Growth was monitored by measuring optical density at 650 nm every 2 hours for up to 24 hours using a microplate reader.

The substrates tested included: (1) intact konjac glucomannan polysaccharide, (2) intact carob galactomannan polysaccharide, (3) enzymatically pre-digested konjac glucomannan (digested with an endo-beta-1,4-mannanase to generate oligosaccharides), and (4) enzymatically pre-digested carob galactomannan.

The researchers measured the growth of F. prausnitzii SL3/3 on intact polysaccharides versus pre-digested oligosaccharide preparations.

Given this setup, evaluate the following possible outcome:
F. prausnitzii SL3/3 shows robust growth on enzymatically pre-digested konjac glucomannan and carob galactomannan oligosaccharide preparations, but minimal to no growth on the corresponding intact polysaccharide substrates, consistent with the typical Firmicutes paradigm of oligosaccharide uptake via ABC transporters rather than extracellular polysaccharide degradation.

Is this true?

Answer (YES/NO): YES